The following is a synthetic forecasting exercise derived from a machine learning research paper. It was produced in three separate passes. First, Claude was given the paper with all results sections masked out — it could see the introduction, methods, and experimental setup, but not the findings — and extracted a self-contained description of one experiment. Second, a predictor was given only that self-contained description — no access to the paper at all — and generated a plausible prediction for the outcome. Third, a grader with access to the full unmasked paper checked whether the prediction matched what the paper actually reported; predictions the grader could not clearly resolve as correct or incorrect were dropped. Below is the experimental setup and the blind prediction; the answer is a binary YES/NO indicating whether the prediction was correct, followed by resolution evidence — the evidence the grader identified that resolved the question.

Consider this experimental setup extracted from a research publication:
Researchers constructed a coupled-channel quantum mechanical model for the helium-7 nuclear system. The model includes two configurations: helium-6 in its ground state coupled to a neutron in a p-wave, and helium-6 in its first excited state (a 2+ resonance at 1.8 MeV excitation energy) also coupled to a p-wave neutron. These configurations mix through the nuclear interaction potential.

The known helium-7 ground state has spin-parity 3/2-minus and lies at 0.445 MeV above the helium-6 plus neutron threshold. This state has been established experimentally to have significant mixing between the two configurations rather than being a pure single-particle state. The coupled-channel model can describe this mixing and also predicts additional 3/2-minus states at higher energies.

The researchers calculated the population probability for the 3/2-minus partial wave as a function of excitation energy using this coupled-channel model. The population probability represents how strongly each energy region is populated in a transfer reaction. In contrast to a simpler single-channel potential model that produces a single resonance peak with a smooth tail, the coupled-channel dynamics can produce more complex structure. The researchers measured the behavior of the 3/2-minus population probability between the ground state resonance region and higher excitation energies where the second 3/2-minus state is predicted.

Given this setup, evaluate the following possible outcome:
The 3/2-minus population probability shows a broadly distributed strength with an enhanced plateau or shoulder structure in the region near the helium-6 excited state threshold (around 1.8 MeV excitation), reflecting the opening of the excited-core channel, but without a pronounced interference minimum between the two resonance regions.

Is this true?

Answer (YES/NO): NO